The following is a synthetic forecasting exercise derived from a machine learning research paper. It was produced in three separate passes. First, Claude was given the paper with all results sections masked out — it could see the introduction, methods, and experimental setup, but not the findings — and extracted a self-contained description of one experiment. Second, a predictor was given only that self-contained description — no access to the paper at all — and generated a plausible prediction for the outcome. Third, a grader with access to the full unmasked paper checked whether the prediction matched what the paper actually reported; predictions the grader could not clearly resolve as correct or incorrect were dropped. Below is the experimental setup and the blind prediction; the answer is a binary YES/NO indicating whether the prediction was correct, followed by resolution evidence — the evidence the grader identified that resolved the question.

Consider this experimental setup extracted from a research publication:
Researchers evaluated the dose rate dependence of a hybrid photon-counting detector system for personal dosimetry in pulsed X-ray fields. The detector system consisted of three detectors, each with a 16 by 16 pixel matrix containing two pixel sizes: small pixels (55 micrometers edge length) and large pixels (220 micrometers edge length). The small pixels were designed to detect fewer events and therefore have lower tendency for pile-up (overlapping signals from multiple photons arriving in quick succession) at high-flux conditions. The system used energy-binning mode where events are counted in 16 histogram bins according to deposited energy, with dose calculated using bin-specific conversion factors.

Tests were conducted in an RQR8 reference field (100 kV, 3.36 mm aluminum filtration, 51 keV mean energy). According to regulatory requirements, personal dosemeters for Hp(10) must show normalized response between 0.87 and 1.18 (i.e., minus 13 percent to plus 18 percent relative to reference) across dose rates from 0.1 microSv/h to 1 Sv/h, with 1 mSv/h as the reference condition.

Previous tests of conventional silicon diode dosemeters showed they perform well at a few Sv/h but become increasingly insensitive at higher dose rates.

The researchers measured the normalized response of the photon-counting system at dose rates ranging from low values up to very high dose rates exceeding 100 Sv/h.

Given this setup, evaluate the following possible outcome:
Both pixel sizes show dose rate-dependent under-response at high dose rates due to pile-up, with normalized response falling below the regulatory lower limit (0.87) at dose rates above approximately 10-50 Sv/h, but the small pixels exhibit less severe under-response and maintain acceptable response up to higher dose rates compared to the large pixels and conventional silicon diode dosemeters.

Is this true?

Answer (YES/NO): NO